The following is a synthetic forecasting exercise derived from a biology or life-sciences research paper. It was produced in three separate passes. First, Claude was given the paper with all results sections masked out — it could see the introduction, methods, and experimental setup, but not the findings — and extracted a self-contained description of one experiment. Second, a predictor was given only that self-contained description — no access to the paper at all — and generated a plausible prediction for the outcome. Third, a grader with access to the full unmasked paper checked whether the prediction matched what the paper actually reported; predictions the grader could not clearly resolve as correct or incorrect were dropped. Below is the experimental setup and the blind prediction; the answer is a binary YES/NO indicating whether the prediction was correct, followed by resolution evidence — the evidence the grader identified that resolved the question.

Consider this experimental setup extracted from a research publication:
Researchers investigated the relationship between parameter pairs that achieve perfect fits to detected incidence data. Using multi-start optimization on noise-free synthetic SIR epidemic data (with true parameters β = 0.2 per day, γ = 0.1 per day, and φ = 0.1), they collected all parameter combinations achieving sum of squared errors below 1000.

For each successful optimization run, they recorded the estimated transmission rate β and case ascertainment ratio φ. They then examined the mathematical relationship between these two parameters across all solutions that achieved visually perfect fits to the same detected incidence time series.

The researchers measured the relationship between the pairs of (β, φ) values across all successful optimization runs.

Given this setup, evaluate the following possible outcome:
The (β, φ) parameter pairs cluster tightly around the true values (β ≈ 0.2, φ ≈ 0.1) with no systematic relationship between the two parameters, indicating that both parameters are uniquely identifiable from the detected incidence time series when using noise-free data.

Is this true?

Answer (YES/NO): NO